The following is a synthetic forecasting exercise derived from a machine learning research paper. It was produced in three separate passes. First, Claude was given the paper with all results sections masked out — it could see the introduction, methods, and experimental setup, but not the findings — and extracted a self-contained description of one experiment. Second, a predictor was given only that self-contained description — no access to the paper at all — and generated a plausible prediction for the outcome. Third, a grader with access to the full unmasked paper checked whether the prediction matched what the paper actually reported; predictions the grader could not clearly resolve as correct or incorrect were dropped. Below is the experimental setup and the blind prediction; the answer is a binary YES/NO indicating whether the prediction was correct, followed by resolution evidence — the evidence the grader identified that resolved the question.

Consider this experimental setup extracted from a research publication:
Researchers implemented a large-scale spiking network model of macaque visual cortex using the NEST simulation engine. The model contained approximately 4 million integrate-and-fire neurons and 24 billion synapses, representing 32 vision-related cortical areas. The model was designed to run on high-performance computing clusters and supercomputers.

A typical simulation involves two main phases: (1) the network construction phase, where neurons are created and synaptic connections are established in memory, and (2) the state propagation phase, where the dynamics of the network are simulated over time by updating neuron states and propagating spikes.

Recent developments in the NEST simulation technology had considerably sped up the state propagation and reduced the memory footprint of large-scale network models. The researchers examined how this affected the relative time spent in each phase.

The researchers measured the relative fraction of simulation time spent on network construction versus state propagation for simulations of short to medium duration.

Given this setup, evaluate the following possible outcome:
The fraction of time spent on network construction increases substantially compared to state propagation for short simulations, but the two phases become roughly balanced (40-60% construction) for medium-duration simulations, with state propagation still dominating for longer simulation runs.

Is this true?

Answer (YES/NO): NO